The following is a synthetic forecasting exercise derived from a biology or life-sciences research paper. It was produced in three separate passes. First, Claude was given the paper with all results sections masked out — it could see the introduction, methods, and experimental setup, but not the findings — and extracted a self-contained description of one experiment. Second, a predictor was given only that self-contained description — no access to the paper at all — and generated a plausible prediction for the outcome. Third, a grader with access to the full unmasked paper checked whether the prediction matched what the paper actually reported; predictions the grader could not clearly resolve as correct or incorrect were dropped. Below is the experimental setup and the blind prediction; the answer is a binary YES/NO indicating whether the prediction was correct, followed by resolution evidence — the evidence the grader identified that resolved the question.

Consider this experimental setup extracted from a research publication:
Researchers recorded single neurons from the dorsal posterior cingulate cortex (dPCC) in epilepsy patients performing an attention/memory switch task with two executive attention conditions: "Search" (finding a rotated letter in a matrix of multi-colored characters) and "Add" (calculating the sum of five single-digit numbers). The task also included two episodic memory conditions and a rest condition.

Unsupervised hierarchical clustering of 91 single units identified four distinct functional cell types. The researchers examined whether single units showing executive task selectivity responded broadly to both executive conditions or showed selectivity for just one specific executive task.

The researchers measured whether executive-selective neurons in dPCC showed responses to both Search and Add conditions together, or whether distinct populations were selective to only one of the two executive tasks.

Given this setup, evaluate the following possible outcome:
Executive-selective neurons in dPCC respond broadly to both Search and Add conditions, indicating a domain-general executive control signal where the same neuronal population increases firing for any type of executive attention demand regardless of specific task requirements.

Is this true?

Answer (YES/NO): NO